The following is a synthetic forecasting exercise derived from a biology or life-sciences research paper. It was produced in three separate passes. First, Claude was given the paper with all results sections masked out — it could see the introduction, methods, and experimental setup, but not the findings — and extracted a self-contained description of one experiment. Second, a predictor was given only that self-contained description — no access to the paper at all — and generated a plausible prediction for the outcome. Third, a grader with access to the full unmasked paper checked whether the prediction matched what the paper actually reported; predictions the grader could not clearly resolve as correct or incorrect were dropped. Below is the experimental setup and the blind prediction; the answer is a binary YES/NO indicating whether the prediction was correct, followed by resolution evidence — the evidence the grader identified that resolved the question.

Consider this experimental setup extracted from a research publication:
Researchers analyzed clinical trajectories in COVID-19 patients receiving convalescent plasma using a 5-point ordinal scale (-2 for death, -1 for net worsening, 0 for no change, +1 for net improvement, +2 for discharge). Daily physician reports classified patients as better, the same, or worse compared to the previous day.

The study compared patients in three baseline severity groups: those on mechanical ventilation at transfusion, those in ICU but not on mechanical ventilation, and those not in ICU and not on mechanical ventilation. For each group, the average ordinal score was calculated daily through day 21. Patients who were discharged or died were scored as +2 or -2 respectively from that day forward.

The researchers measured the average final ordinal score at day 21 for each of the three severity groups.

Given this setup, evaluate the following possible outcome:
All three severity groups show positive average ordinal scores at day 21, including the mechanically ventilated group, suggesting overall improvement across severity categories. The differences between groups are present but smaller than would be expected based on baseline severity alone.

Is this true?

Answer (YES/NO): NO